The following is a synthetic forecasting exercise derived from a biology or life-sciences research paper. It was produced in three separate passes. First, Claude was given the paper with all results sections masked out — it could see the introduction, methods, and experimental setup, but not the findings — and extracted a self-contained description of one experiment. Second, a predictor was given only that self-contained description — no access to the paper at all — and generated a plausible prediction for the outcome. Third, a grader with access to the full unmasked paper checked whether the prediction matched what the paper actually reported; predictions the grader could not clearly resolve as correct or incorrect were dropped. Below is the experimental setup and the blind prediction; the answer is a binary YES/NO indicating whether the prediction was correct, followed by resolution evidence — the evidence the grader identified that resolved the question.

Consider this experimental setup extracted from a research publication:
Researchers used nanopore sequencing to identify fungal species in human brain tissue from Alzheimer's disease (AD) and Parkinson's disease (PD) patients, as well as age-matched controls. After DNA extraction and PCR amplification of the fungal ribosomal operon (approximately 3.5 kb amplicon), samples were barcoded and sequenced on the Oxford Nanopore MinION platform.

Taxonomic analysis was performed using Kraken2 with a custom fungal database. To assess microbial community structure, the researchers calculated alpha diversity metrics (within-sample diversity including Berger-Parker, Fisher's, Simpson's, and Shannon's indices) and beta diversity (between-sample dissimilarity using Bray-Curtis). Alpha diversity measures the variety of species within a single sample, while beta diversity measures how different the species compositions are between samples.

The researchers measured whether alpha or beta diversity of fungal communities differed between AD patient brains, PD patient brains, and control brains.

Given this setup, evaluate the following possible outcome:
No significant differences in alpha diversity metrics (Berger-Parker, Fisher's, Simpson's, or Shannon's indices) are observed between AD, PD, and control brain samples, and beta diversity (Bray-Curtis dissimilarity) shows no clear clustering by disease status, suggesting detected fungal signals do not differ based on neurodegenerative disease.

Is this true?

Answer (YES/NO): NO